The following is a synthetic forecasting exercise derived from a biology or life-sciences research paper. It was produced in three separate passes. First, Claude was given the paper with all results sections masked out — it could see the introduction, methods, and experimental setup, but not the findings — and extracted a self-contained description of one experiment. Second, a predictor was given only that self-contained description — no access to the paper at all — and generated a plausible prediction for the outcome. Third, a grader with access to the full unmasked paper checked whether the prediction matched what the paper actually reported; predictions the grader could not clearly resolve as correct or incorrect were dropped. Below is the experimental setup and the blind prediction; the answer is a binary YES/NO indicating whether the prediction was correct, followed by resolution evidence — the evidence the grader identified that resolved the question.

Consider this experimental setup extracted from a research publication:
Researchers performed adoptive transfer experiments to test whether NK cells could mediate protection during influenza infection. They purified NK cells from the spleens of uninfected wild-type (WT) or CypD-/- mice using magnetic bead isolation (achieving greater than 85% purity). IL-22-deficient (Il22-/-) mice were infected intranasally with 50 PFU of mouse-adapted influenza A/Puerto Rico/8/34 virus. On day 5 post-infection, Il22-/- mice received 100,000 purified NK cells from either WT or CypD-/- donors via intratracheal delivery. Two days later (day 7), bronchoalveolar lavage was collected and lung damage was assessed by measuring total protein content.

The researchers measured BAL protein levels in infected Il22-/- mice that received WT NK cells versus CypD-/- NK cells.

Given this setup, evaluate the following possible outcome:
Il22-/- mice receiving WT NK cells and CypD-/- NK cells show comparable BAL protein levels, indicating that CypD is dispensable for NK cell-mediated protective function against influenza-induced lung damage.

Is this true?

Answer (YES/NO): NO